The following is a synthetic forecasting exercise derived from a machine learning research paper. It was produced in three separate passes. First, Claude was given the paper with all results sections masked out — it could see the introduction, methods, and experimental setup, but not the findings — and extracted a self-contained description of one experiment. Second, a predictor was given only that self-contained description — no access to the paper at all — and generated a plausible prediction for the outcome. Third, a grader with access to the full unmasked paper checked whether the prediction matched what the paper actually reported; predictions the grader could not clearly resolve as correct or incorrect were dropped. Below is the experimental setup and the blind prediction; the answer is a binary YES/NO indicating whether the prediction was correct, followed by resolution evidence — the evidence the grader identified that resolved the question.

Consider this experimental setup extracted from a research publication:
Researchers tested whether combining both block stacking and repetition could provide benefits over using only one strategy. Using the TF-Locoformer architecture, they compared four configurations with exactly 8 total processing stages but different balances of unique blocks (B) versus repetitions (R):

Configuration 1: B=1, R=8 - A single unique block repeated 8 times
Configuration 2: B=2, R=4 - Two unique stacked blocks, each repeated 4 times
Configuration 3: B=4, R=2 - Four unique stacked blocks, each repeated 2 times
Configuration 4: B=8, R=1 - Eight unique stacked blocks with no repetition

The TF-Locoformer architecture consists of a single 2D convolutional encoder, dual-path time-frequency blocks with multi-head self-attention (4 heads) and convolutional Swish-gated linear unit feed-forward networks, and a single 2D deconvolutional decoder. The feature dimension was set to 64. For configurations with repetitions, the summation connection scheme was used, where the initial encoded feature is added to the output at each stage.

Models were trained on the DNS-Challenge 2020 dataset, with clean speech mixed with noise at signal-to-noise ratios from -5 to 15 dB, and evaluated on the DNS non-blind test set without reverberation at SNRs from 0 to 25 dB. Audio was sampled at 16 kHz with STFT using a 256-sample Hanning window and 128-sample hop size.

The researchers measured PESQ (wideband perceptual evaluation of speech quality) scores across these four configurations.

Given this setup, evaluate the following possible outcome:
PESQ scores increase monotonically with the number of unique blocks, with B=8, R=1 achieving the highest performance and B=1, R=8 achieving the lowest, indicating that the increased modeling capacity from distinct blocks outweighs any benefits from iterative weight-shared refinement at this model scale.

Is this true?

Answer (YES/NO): NO